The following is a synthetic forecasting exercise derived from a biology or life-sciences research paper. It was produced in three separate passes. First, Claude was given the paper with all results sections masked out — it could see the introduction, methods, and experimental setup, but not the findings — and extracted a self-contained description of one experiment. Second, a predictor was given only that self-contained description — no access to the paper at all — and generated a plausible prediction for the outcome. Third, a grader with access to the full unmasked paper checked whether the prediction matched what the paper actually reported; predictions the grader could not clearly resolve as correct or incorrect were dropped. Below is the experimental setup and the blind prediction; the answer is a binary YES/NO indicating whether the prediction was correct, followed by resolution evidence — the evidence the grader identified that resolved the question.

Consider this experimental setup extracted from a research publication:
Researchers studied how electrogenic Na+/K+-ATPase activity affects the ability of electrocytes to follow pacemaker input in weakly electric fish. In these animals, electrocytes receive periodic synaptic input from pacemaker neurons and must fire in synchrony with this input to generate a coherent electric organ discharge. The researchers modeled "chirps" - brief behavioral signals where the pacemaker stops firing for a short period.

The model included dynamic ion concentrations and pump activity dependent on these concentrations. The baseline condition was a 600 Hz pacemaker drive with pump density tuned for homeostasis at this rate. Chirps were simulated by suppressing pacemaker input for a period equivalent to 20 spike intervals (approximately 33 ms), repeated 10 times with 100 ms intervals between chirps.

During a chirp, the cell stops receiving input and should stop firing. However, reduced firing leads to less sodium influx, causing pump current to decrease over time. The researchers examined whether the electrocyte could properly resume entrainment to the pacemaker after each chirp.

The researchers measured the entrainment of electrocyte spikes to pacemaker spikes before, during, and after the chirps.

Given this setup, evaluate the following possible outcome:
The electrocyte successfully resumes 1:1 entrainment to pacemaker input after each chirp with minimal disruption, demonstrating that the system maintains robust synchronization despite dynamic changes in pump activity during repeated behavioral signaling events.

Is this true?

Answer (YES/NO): NO